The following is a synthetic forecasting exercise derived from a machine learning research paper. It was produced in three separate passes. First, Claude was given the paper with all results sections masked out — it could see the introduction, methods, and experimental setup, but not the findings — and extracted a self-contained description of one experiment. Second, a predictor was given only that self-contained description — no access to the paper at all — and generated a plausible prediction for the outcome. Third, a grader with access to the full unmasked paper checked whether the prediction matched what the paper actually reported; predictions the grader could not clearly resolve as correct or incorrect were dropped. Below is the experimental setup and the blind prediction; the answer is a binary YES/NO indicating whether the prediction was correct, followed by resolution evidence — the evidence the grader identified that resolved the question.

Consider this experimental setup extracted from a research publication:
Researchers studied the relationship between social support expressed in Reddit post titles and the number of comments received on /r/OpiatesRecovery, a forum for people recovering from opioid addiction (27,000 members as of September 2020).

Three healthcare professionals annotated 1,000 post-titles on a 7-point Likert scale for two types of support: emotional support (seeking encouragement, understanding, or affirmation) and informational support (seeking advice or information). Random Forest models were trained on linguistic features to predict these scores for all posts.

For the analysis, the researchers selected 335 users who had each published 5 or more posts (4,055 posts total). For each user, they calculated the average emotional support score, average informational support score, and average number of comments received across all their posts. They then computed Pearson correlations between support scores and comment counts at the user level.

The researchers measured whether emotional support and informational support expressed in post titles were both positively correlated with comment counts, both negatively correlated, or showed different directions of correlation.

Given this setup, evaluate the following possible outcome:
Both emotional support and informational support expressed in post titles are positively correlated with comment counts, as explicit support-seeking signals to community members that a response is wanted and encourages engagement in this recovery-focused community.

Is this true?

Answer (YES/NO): NO